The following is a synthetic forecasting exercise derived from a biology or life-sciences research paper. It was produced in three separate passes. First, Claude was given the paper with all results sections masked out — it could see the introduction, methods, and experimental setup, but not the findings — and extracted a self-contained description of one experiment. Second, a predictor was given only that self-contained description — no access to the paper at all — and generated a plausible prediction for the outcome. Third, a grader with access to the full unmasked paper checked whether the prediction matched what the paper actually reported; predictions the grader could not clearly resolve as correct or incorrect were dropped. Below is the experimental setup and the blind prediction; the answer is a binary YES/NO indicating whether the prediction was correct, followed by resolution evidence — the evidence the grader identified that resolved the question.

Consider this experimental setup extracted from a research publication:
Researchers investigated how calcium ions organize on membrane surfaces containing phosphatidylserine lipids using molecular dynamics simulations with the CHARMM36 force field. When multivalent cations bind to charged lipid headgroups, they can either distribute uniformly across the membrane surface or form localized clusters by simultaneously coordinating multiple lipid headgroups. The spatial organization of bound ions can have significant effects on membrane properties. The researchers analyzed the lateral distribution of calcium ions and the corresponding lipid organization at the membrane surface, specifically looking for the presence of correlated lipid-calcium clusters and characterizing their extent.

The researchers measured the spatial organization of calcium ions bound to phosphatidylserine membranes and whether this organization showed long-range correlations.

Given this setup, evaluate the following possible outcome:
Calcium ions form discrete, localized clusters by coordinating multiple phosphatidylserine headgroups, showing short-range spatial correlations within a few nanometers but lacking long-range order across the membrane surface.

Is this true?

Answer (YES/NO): NO